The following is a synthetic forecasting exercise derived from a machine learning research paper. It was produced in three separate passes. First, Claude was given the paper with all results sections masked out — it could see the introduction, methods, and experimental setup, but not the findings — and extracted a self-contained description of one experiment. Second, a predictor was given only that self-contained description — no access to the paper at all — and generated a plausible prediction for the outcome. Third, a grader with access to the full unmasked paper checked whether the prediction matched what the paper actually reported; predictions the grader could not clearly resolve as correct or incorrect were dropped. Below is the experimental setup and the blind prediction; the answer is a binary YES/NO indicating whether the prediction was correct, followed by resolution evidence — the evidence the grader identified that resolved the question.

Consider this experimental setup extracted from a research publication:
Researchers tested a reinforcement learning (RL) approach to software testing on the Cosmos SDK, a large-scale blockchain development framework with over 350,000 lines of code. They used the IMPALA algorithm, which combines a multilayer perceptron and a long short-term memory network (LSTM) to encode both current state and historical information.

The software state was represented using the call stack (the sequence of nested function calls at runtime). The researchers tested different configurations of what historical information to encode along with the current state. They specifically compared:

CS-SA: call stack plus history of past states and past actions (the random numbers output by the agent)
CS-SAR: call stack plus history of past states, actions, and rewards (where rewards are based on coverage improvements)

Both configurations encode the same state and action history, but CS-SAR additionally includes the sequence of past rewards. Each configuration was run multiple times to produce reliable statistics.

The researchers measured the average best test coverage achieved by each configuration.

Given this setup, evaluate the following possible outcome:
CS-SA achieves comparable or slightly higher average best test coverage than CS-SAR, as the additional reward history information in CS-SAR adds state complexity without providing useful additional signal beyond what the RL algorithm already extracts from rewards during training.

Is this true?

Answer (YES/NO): YES